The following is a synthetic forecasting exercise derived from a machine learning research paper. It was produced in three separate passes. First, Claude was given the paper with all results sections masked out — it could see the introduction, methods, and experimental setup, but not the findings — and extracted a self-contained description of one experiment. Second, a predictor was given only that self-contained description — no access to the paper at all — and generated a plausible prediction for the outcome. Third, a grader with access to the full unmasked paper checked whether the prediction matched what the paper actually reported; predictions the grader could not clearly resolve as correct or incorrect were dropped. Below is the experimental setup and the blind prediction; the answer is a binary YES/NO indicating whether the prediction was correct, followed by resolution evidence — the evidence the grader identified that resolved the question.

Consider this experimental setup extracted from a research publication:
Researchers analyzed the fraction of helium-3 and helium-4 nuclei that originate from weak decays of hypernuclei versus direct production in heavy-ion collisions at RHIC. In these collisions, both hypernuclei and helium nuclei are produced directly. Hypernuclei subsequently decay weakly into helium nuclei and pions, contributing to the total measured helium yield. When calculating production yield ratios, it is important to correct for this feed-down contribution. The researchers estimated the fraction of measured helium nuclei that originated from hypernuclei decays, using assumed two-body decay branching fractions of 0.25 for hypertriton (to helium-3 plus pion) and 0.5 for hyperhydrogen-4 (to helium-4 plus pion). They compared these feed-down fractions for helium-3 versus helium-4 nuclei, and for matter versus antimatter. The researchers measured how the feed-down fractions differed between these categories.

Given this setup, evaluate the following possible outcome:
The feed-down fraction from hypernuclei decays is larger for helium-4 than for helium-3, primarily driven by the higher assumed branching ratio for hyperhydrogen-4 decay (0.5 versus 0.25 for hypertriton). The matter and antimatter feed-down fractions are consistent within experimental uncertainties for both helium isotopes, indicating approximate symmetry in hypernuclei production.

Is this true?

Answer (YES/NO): YES